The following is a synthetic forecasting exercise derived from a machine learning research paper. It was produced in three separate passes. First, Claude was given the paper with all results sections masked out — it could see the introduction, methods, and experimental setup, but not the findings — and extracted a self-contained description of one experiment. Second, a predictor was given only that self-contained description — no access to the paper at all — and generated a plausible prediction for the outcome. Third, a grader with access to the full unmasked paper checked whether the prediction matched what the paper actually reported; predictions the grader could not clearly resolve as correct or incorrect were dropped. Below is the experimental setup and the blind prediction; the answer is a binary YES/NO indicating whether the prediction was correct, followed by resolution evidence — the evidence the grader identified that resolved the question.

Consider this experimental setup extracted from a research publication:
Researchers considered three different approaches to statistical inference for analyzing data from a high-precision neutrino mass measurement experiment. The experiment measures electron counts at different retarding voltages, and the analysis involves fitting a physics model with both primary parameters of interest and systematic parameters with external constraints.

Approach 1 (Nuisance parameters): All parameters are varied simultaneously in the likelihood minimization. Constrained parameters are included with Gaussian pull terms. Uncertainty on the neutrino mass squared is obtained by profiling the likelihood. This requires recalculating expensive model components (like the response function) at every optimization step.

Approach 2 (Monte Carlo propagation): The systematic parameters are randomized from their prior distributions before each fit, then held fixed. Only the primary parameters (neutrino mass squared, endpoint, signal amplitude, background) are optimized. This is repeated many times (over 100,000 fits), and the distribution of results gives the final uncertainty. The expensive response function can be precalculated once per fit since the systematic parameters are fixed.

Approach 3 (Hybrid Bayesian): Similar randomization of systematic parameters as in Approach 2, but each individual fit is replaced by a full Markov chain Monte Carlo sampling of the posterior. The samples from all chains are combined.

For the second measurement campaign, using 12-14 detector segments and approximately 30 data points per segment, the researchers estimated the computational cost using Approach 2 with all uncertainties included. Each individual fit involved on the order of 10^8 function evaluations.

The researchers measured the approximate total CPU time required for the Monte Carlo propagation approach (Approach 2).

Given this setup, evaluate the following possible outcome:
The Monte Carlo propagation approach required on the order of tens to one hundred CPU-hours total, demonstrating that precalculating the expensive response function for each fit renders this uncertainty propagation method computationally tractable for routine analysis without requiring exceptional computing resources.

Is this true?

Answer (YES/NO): NO